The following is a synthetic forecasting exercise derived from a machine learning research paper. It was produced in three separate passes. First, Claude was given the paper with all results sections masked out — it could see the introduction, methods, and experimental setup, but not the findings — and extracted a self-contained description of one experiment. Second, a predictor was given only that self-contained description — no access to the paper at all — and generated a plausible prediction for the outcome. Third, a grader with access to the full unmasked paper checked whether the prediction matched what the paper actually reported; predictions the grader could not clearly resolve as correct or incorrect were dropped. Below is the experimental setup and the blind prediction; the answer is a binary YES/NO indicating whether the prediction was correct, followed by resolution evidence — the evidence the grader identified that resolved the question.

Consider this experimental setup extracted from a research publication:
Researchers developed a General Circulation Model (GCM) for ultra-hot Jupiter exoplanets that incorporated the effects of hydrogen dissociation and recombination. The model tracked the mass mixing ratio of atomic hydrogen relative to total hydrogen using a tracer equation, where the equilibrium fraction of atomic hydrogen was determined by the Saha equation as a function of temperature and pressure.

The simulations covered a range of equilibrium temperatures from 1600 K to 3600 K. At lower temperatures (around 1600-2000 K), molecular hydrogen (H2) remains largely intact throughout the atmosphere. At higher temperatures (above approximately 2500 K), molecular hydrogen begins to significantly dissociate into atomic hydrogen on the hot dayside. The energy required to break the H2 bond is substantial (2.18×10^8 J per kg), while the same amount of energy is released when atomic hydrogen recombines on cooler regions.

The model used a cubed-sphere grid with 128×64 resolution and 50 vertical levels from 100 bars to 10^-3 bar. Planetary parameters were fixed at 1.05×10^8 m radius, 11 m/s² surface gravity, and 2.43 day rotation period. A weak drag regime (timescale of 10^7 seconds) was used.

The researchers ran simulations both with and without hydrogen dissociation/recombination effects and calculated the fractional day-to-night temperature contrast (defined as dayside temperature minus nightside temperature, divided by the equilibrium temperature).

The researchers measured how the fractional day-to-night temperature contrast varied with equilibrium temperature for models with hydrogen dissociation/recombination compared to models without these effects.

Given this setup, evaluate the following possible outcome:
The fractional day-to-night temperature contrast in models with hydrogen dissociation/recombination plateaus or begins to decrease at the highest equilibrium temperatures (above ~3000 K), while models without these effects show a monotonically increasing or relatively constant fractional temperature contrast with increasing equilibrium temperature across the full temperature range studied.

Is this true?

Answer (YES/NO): NO